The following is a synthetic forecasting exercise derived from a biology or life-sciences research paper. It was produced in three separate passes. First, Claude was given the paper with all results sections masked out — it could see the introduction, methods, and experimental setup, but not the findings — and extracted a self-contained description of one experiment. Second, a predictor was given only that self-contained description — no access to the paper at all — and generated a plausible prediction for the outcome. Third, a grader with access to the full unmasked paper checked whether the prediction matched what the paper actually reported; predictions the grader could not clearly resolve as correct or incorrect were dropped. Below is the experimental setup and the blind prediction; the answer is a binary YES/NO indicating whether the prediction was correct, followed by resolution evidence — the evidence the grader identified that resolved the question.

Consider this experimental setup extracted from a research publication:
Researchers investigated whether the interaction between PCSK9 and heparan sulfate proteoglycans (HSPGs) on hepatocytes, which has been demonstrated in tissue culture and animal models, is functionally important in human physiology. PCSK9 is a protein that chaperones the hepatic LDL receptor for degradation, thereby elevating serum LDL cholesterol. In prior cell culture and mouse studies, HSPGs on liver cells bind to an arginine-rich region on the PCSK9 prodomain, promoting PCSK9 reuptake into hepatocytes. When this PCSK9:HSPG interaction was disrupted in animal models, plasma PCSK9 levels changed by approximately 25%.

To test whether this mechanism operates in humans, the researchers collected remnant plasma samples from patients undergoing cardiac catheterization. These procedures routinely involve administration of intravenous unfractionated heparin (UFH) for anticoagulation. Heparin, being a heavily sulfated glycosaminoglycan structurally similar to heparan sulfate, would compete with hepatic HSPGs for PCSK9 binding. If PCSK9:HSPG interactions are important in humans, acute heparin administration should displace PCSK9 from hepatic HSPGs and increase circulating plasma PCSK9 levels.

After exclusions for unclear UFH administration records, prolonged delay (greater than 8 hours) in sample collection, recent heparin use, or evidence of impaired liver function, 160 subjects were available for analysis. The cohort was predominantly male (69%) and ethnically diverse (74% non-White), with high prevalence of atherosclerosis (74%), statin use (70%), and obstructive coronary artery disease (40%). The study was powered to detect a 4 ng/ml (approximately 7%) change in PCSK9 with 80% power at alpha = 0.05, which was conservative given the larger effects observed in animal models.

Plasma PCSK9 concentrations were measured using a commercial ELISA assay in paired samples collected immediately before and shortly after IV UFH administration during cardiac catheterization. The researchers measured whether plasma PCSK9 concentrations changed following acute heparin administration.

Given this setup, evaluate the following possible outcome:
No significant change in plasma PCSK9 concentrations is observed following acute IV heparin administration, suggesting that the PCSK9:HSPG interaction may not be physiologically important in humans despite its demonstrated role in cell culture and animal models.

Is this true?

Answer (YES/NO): YES